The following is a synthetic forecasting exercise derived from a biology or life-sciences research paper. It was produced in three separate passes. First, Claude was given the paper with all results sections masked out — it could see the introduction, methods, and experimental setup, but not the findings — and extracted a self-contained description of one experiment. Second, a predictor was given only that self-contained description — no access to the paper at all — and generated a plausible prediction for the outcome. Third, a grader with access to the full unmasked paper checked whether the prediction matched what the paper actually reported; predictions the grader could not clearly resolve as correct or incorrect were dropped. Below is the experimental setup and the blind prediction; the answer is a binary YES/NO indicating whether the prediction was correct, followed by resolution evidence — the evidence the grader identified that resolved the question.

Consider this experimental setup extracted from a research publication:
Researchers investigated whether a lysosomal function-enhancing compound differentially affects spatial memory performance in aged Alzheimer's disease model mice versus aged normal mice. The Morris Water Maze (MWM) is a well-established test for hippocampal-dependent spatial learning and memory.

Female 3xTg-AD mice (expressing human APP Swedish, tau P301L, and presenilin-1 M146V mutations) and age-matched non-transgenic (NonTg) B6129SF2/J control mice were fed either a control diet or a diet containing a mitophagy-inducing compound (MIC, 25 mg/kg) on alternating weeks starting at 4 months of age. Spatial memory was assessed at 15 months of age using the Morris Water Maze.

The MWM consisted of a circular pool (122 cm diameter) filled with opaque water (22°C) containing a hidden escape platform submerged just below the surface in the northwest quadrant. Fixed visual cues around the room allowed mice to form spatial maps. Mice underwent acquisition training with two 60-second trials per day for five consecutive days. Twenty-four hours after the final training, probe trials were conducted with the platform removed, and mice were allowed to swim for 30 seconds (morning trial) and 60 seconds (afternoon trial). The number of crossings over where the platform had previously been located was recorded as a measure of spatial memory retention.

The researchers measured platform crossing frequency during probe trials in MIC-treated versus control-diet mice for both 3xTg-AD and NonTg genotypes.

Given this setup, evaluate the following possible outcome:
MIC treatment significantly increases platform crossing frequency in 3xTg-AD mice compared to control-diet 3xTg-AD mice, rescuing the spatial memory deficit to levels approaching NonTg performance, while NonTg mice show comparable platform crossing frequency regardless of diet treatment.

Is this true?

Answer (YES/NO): NO